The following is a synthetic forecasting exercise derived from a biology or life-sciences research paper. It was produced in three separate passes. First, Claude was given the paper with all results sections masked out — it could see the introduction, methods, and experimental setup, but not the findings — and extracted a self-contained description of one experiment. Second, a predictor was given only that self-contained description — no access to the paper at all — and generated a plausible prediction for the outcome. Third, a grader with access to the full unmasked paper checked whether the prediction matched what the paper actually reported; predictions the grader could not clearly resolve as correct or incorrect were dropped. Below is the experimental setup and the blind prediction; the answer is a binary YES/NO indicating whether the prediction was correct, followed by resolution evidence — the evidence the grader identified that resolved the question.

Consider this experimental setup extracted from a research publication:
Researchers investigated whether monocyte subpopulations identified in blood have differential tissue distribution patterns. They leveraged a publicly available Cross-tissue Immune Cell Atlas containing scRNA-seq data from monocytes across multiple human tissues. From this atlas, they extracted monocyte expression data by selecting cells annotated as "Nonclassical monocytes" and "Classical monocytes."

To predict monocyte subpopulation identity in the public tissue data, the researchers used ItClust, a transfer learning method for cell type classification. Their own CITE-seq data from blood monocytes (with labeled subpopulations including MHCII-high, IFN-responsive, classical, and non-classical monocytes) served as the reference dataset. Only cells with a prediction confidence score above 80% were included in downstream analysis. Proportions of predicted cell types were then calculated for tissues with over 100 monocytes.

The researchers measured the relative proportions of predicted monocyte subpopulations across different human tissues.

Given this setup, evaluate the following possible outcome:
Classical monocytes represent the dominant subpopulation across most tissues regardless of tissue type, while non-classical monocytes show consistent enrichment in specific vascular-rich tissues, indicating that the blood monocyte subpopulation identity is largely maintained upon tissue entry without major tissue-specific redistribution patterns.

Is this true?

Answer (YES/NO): NO